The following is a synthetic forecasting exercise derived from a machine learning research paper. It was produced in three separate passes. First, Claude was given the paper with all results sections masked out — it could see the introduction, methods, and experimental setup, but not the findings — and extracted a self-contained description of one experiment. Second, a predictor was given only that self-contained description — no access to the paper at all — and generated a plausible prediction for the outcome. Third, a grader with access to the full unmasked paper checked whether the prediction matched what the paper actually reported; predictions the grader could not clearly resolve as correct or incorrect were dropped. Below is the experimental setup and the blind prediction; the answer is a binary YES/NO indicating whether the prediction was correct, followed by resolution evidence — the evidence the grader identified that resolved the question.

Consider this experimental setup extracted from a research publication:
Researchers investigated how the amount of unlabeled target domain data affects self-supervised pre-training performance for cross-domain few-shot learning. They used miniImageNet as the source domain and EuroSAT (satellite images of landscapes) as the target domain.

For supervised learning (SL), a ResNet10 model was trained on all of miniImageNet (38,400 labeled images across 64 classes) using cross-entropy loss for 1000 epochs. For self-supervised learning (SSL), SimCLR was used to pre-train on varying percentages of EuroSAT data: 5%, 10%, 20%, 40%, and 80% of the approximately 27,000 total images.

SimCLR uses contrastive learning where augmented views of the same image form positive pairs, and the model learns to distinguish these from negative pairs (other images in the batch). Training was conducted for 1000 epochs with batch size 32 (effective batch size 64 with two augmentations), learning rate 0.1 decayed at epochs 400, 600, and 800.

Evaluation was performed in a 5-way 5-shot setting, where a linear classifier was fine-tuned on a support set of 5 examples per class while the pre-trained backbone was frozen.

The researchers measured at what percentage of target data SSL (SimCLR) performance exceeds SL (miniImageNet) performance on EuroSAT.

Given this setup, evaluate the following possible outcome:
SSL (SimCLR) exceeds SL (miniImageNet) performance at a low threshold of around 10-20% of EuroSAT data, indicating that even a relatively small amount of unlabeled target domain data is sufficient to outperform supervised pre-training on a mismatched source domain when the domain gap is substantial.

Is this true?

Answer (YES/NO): NO